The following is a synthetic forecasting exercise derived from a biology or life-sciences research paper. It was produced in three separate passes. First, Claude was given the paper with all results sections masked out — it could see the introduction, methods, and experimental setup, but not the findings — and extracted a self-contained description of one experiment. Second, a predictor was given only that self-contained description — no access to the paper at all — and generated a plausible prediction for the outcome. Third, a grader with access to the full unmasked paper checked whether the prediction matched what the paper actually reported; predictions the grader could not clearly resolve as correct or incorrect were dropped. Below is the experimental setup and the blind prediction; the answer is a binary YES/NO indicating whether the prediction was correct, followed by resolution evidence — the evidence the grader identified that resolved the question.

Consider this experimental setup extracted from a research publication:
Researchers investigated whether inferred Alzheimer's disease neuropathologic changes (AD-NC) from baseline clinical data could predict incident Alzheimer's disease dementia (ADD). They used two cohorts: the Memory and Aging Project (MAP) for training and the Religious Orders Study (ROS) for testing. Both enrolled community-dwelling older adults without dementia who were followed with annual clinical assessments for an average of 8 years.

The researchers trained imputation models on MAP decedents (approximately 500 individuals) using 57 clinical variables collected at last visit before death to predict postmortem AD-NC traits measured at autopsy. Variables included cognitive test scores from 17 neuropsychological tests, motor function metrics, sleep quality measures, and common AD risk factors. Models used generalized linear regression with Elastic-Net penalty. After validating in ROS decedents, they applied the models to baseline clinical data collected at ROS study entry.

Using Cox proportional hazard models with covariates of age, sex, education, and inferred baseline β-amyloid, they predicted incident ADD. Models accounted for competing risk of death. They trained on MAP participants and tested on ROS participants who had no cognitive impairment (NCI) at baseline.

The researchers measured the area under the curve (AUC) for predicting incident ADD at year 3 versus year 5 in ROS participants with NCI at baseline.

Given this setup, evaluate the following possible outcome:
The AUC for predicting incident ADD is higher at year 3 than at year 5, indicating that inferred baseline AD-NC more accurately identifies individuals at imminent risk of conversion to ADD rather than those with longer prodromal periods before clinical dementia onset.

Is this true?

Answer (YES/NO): YES